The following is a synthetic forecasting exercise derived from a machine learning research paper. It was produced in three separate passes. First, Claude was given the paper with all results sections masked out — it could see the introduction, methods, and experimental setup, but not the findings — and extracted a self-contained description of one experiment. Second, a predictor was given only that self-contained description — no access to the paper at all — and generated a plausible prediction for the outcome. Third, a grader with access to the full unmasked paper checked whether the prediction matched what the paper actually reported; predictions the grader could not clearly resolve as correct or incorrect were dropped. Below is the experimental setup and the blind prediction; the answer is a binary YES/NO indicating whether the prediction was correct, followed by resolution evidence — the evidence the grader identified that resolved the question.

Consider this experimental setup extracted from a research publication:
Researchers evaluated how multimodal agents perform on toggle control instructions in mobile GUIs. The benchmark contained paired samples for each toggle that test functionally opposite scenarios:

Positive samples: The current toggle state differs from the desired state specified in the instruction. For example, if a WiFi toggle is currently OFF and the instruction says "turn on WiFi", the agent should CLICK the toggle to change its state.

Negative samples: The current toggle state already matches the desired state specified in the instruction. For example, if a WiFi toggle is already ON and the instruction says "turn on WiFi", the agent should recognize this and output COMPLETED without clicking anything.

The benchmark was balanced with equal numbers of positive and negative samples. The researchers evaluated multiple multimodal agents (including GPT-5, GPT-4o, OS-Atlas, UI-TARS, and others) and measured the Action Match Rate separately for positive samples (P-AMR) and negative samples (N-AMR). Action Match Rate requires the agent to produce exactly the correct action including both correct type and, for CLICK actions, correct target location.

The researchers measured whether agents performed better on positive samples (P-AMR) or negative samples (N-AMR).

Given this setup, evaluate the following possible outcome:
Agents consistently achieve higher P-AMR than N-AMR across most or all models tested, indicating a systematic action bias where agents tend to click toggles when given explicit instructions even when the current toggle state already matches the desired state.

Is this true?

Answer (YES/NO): NO